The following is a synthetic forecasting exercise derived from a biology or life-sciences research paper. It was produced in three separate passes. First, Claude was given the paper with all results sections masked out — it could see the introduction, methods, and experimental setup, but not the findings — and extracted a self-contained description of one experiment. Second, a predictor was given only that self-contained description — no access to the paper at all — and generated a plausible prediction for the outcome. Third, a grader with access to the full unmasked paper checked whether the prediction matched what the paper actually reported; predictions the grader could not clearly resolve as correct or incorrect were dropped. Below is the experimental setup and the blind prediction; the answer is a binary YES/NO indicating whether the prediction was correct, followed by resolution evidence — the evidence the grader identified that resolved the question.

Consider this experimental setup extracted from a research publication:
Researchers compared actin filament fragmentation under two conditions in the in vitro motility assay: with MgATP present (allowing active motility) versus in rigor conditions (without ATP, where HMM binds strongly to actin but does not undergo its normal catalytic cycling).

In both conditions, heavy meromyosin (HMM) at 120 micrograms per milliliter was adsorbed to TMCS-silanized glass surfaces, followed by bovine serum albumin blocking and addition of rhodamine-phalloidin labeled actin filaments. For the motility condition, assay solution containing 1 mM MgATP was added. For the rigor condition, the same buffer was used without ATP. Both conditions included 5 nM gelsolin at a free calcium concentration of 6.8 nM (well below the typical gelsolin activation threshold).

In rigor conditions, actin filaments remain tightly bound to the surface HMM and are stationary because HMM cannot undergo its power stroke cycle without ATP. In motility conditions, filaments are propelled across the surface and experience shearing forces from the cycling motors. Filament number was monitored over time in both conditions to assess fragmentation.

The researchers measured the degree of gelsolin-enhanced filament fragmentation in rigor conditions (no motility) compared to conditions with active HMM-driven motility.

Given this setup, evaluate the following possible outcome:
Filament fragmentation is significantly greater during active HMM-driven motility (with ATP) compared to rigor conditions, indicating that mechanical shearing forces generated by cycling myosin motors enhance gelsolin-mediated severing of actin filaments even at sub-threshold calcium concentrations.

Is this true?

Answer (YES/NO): YES